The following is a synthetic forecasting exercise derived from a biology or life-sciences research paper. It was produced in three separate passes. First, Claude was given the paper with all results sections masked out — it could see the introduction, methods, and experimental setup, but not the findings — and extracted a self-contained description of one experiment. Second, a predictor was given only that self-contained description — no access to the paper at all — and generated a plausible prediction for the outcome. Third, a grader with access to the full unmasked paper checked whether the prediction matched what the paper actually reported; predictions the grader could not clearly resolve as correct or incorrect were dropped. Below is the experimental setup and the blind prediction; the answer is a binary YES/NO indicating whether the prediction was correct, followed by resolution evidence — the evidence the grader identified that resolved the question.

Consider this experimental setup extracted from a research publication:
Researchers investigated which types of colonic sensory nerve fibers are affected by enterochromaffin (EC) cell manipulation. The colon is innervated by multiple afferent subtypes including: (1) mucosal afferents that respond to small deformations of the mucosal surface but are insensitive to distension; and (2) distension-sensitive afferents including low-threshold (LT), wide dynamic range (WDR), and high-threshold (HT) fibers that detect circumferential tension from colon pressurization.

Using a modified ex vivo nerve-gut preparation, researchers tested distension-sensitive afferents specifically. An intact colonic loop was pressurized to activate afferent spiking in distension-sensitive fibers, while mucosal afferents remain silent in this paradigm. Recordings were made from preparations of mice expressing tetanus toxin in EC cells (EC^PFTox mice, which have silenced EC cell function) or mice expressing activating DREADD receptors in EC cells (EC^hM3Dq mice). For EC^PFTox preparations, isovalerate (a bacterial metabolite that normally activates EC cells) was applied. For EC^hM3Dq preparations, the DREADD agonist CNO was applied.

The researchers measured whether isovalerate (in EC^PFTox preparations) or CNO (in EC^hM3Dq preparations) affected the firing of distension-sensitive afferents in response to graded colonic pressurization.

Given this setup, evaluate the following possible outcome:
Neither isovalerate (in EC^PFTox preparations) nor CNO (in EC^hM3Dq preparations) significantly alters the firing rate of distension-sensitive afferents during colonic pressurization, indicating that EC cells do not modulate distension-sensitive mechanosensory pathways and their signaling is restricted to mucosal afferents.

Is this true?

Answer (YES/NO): YES